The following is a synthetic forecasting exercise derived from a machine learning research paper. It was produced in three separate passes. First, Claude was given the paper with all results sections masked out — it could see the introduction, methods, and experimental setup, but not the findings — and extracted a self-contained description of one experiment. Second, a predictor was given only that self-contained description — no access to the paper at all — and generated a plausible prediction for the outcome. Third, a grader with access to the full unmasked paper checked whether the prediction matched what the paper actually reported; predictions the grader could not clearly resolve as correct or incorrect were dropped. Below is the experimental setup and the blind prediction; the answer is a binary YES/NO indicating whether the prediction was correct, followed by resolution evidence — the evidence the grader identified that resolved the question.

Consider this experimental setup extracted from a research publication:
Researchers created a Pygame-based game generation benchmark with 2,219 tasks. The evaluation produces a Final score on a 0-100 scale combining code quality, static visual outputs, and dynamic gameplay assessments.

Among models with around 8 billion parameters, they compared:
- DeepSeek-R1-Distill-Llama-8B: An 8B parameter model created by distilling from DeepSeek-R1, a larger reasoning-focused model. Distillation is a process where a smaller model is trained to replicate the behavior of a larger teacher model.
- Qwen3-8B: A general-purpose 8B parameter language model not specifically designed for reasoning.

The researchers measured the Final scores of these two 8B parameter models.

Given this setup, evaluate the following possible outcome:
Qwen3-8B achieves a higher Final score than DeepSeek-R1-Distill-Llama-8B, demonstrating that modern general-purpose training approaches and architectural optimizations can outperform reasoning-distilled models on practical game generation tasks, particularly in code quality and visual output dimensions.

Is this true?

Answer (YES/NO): YES